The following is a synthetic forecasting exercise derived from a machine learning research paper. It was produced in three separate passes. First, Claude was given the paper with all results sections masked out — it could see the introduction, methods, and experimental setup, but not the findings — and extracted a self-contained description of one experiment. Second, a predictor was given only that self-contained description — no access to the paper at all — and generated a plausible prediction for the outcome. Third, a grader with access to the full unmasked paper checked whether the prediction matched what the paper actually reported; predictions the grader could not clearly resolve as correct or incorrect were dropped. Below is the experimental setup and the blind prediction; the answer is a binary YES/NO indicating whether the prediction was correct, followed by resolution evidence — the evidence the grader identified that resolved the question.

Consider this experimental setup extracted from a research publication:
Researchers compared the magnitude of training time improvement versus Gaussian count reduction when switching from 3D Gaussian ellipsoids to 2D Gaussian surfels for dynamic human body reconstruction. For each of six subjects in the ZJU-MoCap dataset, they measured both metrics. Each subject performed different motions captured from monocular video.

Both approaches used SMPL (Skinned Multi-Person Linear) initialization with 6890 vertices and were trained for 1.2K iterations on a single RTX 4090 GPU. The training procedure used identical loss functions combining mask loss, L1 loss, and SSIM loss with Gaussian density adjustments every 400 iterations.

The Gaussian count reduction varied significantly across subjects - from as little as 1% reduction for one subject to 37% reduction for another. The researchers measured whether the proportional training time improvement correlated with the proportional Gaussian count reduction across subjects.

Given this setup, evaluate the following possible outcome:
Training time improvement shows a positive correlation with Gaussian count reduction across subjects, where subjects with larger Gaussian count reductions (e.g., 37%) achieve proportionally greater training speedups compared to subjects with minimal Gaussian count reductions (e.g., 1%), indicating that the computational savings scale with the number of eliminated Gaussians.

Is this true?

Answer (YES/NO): NO